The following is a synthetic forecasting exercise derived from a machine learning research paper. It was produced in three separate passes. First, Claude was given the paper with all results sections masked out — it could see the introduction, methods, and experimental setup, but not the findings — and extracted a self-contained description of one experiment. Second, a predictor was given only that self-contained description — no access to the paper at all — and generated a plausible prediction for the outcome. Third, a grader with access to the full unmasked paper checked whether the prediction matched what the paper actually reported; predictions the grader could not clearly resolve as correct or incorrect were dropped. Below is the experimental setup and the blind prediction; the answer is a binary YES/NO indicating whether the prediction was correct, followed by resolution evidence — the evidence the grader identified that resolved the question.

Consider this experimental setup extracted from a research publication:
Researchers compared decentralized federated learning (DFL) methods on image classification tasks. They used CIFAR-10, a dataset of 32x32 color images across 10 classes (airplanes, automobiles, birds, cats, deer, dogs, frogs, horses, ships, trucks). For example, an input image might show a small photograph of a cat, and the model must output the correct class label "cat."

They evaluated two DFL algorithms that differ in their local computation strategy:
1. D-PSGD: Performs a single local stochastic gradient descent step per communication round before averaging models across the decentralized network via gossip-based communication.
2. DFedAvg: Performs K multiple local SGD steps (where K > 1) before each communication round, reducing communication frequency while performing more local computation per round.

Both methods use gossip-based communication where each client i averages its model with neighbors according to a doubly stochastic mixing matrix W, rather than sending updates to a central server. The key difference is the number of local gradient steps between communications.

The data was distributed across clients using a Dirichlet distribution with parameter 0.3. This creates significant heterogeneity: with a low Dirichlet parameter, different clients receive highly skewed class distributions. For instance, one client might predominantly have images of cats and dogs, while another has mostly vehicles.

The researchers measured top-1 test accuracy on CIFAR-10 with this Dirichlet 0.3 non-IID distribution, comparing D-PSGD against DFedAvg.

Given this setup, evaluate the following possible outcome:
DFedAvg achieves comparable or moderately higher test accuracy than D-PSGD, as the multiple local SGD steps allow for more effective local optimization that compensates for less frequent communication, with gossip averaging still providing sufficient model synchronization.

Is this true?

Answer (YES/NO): NO